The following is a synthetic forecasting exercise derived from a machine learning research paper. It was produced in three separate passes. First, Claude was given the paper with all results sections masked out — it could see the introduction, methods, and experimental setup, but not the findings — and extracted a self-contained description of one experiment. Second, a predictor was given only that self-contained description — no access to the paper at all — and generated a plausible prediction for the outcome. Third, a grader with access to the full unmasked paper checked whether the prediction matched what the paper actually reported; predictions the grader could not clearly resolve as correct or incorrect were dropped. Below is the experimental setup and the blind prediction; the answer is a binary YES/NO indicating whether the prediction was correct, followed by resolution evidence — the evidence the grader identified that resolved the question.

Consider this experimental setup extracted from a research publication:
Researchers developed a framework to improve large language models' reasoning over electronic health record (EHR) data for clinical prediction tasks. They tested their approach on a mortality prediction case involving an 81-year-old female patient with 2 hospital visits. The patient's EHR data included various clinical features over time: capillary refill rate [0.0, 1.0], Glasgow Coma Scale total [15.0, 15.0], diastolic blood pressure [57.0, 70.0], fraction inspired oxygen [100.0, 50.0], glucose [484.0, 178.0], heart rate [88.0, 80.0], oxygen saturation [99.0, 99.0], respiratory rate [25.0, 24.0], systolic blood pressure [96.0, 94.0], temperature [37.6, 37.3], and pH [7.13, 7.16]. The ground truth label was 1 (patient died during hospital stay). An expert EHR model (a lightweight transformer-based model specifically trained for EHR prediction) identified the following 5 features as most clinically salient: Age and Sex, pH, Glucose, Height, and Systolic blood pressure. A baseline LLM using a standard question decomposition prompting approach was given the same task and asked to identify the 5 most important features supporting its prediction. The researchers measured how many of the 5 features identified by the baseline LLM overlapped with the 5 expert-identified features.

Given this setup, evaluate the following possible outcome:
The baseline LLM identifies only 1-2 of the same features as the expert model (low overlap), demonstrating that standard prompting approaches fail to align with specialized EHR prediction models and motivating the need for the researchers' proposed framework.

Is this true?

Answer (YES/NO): YES